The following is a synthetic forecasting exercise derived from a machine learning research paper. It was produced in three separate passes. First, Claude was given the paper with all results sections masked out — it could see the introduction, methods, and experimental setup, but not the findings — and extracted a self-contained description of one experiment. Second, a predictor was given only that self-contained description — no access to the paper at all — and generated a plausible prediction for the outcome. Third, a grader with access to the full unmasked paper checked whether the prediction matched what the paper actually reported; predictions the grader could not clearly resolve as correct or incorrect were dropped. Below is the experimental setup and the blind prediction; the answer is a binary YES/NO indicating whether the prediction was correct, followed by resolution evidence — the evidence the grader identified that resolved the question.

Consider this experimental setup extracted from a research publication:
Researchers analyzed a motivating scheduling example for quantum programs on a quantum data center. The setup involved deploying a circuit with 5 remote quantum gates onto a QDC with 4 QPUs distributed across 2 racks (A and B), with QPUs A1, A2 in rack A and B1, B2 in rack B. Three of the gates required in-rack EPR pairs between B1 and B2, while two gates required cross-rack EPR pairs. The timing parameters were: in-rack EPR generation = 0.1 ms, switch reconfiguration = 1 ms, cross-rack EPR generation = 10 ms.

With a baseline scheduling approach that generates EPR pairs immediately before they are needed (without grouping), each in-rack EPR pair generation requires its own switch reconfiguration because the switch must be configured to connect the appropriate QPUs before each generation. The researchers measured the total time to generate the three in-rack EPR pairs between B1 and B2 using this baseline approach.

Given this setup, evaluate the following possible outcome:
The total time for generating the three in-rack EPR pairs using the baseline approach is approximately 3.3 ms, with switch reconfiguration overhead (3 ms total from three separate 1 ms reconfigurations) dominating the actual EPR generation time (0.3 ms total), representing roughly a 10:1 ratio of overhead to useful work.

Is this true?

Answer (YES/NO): YES